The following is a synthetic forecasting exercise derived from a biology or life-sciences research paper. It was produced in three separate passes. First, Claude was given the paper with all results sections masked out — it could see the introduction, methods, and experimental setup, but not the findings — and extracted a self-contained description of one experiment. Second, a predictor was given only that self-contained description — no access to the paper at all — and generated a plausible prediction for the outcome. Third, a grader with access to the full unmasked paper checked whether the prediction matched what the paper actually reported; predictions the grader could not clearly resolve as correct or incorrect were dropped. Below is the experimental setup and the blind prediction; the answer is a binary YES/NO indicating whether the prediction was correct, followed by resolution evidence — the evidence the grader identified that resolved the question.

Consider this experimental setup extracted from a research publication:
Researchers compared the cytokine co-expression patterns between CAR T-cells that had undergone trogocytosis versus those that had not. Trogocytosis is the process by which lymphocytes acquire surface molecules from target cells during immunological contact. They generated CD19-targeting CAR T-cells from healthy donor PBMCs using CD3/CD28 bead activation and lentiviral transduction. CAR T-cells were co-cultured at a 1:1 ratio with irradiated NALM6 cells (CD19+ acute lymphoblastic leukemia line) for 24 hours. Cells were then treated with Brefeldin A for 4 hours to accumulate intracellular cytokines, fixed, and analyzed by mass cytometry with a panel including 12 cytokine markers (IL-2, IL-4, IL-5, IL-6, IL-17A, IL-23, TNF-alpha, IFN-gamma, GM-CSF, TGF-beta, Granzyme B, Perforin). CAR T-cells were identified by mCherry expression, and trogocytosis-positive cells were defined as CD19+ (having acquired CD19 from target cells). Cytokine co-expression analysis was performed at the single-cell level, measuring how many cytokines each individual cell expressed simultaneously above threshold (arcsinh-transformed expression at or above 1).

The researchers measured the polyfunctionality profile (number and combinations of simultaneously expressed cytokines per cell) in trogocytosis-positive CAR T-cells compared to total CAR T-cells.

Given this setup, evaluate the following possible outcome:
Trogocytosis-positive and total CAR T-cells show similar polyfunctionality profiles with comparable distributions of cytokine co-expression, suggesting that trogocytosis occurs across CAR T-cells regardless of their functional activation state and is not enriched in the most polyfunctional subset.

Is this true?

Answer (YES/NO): NO